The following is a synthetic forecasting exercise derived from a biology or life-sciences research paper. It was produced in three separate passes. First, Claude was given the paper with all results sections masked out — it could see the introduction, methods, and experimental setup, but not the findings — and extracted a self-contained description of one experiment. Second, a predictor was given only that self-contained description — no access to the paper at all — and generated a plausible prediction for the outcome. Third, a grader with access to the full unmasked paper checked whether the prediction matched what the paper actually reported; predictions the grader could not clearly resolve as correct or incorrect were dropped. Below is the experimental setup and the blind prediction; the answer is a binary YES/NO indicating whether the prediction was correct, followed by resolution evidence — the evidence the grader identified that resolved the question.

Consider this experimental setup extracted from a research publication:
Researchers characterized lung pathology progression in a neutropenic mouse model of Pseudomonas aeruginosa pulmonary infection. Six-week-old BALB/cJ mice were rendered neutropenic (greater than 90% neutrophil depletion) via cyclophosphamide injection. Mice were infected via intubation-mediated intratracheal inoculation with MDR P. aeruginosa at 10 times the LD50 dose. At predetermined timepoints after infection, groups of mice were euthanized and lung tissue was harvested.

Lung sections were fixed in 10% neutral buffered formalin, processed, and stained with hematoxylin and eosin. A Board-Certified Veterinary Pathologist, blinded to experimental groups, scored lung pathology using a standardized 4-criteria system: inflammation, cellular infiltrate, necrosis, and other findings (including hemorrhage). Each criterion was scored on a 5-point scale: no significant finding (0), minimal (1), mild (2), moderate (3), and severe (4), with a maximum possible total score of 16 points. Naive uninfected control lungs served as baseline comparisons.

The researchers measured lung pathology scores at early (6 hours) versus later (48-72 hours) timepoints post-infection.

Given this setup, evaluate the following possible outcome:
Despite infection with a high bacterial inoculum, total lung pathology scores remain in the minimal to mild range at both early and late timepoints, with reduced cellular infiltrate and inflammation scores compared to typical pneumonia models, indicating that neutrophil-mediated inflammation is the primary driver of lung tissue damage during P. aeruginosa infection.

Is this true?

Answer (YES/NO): NO